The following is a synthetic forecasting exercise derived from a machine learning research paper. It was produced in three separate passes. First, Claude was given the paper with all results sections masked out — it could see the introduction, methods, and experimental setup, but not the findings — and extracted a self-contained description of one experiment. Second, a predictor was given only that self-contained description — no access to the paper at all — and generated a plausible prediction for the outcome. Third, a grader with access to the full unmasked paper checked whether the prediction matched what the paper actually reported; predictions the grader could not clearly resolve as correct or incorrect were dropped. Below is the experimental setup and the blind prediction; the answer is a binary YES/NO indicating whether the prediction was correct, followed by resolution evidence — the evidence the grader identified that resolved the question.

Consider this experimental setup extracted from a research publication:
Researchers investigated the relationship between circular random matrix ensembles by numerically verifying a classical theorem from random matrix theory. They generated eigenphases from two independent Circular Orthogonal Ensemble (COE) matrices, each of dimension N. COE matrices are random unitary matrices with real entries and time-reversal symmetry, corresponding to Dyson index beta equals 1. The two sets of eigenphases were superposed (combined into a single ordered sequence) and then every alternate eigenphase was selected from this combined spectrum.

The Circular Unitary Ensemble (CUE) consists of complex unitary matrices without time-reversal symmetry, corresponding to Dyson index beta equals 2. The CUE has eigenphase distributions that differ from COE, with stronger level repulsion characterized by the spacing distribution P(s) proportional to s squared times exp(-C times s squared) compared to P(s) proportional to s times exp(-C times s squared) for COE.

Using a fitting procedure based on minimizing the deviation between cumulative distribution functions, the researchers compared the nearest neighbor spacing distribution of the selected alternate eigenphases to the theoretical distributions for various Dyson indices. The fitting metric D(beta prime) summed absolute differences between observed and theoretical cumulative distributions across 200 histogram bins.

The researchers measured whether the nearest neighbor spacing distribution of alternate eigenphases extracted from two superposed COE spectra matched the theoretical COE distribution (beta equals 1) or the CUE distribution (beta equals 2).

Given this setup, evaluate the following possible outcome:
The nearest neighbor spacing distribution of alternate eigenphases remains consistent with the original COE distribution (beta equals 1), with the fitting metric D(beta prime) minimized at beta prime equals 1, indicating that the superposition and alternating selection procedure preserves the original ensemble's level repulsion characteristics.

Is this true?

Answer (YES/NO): NO